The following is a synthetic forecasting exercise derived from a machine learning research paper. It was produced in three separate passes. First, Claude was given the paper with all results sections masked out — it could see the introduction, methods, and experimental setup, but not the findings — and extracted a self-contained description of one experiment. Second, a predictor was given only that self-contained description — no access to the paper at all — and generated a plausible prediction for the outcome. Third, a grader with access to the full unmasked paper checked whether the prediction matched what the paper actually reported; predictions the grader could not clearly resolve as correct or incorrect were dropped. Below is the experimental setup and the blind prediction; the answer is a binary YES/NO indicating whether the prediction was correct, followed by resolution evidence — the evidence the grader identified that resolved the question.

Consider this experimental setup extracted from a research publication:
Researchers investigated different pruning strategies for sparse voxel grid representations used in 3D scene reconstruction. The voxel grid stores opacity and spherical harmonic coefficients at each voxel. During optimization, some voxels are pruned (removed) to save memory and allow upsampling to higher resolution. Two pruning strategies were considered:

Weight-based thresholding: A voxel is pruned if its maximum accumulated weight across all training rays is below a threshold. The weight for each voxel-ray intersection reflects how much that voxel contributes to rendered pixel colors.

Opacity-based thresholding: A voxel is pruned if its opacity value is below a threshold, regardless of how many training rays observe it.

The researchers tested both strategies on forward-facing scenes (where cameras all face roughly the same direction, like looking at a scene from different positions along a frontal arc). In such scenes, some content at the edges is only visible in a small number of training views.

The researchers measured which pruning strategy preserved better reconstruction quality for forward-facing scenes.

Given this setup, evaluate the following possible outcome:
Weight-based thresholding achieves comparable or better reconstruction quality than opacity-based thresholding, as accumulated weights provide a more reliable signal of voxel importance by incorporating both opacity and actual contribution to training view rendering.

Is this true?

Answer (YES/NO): NO